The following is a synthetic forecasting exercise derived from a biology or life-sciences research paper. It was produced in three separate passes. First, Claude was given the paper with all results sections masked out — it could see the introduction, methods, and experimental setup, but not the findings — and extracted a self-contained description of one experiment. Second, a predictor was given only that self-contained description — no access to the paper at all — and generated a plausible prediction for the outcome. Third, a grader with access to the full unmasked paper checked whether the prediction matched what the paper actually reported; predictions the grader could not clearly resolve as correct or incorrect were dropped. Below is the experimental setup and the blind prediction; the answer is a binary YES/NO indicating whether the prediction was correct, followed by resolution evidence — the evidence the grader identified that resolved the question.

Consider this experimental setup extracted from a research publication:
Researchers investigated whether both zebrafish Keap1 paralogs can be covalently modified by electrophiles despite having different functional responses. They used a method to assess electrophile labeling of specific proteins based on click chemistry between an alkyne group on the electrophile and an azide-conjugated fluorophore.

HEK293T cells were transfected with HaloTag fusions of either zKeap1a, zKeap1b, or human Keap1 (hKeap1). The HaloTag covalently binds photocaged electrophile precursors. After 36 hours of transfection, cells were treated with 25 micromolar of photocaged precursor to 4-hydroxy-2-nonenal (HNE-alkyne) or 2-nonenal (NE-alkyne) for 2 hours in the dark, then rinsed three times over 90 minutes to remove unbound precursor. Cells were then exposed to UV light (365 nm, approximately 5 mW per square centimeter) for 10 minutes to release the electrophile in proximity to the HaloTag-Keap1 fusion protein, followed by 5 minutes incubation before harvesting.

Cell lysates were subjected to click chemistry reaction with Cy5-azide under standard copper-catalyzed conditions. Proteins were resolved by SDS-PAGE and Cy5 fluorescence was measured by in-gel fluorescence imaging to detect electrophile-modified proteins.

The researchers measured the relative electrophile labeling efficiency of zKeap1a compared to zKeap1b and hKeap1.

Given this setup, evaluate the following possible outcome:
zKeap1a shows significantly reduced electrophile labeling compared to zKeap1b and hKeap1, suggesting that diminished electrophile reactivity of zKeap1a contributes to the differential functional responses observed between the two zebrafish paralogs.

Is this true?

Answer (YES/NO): NO